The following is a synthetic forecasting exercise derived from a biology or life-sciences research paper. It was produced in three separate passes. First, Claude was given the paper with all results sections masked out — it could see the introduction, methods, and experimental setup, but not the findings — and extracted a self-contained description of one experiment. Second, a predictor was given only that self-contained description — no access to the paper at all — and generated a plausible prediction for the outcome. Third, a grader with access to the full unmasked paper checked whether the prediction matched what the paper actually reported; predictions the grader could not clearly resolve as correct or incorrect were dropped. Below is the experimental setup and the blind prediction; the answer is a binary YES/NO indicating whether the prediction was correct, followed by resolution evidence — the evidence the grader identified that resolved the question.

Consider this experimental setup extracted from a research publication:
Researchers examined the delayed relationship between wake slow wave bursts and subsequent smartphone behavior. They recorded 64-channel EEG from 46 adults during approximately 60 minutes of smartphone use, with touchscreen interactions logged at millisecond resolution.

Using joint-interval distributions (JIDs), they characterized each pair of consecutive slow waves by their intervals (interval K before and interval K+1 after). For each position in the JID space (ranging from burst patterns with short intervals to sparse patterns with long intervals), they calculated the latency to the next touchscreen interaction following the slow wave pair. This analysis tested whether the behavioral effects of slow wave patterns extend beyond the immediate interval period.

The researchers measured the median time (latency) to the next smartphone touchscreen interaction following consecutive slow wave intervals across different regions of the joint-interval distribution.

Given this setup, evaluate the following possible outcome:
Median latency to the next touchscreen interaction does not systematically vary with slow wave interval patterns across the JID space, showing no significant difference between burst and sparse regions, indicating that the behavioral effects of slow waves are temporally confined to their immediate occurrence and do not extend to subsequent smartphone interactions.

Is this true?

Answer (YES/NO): NO